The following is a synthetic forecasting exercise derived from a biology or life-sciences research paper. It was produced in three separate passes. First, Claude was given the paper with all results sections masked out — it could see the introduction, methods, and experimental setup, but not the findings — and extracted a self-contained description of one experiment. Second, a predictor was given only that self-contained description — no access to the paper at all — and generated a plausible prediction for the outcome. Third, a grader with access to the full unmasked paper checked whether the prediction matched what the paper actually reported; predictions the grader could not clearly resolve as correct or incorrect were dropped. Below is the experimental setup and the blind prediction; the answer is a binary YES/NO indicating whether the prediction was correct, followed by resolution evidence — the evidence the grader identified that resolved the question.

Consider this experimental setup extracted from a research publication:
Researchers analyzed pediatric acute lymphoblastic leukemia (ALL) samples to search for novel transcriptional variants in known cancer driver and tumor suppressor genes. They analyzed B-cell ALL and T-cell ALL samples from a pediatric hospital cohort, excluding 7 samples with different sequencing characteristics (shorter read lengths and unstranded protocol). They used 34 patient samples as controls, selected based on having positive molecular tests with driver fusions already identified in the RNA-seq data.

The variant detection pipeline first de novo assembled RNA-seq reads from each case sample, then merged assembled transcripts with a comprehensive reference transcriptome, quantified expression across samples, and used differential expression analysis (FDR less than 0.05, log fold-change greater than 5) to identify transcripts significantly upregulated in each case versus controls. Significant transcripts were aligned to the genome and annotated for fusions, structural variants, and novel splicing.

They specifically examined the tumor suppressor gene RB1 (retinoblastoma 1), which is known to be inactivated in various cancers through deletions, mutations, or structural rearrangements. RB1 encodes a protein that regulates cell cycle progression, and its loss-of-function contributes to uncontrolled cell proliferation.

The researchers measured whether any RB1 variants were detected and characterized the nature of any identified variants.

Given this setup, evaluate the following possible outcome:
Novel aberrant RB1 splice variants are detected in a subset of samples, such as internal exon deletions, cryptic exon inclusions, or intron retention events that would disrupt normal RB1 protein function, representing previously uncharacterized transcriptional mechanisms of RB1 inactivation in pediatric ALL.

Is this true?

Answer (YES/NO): NO